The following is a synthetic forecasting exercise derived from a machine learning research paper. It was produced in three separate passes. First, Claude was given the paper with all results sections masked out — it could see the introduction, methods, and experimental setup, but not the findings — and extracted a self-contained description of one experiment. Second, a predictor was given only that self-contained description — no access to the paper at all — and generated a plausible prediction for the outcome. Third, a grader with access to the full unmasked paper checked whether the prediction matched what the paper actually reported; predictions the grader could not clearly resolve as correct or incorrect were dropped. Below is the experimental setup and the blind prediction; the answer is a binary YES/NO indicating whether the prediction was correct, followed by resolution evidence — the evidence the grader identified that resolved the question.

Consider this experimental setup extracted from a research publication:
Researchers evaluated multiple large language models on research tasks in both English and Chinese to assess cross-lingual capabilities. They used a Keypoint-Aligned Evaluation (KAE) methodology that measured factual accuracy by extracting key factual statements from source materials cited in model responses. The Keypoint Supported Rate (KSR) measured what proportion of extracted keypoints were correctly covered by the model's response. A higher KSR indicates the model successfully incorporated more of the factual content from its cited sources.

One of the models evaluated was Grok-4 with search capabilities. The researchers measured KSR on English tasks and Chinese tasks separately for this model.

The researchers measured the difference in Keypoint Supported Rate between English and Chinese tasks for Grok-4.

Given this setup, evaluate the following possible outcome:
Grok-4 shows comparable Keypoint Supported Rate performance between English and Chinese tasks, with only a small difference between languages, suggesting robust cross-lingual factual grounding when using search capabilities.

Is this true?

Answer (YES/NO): NO